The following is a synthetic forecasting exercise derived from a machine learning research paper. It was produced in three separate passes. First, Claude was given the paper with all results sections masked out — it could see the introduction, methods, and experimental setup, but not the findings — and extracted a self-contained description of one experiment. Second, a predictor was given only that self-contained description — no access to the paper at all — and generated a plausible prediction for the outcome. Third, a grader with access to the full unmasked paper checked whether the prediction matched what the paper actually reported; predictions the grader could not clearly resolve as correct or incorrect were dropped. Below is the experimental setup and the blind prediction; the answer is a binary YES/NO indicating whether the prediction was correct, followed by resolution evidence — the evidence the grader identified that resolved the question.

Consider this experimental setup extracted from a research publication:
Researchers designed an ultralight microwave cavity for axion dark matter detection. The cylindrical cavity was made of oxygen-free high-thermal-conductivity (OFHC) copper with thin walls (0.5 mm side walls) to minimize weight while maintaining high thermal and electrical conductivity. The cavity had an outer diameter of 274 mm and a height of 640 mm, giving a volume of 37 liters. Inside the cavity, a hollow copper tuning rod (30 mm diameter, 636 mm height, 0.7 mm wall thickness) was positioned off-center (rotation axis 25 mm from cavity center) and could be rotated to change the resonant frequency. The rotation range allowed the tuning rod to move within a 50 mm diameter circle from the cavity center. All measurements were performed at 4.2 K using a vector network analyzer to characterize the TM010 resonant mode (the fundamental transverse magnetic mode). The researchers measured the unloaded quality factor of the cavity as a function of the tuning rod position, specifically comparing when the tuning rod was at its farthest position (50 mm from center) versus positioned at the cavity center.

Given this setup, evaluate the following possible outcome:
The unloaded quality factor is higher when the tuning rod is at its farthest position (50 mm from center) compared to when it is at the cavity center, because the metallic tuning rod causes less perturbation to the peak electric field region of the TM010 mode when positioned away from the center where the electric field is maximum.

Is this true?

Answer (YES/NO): YES